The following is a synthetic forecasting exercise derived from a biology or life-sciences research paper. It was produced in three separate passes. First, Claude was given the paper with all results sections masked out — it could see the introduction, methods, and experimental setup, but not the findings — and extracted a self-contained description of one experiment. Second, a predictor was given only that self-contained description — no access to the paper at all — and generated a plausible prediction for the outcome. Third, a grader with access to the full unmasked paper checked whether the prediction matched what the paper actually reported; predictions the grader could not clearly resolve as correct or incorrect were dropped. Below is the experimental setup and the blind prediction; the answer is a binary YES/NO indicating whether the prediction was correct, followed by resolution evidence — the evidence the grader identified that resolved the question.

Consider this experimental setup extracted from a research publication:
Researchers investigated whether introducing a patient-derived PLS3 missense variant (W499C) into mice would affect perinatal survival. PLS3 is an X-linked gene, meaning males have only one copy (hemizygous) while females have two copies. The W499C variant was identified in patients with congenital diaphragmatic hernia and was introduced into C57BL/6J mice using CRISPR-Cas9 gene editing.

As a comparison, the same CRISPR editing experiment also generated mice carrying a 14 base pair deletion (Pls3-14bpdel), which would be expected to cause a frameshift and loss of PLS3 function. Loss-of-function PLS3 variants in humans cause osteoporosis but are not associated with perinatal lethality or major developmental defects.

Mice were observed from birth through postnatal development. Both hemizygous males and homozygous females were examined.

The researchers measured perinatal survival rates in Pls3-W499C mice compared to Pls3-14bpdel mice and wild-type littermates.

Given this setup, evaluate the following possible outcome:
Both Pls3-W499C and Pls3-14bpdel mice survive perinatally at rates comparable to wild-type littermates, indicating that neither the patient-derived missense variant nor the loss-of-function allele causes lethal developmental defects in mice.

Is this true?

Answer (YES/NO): NO